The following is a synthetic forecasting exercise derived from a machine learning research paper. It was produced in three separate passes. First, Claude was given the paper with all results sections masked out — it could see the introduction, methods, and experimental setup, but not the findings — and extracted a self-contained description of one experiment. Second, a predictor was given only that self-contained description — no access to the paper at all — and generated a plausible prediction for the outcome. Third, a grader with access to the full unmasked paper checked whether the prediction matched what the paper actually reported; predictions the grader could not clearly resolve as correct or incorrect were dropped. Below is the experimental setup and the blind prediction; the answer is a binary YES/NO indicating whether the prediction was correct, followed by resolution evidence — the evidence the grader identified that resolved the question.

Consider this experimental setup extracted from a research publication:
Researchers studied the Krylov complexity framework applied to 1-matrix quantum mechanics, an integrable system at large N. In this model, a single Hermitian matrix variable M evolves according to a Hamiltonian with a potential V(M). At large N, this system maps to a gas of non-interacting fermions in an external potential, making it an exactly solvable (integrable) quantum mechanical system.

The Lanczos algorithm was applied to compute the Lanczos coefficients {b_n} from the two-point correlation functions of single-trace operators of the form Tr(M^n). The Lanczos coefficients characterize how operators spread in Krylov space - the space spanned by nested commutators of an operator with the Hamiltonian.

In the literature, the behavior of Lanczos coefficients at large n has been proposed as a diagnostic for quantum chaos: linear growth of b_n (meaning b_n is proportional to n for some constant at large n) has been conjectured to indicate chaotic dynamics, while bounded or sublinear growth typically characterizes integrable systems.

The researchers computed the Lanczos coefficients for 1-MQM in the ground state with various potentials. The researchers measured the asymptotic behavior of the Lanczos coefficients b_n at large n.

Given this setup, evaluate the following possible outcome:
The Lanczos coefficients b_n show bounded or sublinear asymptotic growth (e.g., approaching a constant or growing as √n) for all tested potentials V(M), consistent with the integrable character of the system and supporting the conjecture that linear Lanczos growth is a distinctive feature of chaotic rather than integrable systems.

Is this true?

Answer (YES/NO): NO